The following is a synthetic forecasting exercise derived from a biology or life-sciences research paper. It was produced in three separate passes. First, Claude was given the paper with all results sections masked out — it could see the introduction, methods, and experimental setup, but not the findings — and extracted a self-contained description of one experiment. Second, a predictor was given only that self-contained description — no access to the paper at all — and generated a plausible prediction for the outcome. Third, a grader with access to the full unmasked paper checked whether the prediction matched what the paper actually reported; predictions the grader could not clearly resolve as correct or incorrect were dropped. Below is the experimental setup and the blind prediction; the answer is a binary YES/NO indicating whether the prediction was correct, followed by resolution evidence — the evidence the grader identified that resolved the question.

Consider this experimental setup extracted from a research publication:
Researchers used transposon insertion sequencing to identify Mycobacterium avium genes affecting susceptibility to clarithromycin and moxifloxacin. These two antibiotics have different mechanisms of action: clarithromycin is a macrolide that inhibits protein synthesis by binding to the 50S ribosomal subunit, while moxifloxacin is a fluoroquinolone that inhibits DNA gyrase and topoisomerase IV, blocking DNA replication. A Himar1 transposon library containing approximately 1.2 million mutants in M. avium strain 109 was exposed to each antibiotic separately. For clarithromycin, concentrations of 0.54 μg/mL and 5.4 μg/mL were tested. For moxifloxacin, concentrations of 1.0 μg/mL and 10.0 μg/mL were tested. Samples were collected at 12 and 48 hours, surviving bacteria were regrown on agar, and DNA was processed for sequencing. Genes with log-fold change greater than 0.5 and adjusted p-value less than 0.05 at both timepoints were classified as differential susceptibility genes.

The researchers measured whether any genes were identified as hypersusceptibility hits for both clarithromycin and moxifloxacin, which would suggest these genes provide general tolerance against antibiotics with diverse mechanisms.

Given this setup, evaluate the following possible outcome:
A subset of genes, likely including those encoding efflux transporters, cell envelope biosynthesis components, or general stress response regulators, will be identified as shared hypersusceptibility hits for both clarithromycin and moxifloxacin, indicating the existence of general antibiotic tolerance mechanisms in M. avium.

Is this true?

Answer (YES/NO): NO